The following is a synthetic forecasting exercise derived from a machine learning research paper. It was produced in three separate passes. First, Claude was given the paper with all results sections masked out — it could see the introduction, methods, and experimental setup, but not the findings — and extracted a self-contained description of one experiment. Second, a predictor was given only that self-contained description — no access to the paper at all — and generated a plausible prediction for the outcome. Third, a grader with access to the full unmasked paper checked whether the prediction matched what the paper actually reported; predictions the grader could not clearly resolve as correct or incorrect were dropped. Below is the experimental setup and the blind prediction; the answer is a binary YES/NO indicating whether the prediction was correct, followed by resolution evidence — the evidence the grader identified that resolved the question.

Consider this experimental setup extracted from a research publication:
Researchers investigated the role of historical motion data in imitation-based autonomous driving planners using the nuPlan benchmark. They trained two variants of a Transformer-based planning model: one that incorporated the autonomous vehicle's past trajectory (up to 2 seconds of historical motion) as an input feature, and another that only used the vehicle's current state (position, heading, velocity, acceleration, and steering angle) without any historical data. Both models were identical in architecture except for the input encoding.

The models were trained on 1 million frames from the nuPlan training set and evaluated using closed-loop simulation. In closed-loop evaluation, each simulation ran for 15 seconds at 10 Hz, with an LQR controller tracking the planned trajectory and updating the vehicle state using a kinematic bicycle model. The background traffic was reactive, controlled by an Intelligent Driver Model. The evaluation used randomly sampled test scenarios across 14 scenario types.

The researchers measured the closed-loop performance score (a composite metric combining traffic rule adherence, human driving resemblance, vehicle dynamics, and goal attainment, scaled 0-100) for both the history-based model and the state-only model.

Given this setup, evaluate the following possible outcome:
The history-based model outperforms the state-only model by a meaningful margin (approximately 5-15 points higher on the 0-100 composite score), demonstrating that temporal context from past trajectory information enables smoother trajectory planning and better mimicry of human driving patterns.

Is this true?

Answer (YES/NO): NO